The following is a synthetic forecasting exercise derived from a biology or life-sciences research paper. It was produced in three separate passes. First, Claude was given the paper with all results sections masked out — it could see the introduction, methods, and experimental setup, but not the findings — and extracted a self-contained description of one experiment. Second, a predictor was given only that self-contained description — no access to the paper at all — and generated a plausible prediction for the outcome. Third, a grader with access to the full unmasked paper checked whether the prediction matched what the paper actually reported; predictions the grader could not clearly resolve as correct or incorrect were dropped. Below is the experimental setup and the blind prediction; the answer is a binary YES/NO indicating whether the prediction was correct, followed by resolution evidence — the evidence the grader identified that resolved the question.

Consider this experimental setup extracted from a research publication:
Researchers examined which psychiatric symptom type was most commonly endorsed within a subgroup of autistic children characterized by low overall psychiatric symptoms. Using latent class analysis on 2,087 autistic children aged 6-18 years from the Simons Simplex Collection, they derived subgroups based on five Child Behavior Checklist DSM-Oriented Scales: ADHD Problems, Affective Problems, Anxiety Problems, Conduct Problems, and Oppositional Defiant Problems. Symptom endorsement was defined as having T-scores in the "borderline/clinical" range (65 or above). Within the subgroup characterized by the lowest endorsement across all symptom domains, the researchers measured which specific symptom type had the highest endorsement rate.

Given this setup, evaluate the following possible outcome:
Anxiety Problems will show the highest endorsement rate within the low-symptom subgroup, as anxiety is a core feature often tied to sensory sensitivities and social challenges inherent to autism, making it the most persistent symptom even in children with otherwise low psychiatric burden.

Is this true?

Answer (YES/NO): NO